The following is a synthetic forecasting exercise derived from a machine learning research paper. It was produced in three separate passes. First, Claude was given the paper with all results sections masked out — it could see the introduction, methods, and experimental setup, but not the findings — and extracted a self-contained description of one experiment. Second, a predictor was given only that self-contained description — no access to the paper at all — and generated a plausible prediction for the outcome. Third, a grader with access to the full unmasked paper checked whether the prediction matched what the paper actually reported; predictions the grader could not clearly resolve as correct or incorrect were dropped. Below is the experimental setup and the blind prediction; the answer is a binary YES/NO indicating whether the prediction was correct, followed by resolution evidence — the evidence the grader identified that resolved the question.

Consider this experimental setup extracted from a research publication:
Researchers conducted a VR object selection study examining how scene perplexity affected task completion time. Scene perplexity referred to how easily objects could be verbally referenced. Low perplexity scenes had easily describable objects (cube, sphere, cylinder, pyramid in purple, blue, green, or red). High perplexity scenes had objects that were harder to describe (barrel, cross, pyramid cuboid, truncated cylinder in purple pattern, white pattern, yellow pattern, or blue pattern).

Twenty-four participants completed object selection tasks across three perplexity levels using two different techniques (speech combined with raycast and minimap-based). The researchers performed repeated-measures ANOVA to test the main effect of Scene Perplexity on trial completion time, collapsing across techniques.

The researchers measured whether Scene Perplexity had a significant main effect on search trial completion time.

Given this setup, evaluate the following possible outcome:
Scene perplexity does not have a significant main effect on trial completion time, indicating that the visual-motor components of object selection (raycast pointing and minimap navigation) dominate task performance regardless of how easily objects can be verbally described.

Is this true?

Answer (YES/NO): NO